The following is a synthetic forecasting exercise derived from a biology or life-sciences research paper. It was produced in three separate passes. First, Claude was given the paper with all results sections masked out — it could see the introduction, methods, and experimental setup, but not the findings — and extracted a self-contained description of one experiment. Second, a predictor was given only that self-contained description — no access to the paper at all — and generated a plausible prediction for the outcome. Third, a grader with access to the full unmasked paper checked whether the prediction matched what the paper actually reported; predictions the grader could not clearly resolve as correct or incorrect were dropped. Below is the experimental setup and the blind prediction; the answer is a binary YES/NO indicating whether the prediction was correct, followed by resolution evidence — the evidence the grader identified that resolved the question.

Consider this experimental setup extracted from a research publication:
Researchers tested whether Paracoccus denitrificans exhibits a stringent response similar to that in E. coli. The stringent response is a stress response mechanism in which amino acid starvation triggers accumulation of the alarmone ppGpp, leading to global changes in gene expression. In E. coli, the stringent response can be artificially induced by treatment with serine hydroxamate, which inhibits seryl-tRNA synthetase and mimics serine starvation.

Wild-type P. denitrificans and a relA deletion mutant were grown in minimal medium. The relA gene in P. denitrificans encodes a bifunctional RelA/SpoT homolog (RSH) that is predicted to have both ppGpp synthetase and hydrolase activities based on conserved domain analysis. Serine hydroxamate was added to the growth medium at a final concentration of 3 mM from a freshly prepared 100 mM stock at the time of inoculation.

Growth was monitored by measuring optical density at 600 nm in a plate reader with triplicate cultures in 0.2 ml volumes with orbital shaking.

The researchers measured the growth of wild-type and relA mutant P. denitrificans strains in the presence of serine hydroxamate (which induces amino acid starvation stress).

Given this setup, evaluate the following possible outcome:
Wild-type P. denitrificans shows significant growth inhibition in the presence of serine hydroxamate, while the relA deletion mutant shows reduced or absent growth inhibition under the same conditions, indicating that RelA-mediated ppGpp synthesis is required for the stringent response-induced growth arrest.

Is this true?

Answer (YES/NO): NO